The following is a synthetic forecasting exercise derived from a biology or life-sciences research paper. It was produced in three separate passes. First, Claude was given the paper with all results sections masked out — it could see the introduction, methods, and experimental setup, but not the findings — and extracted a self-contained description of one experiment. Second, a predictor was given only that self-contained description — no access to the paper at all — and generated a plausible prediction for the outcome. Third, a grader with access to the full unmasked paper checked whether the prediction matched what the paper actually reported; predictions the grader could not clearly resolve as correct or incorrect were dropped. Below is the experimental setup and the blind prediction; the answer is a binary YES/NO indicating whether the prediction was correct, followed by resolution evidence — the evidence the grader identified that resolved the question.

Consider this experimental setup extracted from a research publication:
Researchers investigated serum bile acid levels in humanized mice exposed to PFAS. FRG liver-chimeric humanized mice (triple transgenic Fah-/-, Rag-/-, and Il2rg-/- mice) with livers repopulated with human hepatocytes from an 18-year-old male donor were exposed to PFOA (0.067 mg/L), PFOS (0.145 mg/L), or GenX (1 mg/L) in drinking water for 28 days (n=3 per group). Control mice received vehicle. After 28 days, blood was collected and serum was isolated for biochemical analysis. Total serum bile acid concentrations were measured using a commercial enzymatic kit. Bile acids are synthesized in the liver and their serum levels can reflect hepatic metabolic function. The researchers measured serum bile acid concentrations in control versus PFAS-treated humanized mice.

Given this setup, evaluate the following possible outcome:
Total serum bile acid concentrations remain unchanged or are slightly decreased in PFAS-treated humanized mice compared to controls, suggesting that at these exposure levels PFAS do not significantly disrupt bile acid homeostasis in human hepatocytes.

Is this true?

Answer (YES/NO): NO